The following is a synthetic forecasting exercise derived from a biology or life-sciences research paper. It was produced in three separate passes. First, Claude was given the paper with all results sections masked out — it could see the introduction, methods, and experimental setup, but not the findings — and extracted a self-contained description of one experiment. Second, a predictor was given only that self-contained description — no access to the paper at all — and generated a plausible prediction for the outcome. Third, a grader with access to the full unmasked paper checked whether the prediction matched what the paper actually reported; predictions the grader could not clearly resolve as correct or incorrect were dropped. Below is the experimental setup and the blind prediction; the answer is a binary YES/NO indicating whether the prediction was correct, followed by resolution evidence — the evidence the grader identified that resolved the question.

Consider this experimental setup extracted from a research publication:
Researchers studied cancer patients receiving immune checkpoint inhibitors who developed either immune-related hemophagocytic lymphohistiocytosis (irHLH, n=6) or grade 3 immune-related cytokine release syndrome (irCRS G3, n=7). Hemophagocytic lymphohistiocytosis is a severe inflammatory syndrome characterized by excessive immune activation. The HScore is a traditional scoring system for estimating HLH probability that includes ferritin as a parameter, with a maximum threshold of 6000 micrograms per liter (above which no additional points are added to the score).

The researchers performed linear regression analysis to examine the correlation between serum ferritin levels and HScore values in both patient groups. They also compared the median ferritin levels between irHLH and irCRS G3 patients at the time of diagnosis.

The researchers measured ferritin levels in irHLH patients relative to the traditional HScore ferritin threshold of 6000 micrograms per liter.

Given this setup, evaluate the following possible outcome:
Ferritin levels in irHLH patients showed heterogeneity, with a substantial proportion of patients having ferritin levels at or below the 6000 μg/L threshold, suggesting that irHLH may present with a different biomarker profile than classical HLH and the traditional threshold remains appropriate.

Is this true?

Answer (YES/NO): NO